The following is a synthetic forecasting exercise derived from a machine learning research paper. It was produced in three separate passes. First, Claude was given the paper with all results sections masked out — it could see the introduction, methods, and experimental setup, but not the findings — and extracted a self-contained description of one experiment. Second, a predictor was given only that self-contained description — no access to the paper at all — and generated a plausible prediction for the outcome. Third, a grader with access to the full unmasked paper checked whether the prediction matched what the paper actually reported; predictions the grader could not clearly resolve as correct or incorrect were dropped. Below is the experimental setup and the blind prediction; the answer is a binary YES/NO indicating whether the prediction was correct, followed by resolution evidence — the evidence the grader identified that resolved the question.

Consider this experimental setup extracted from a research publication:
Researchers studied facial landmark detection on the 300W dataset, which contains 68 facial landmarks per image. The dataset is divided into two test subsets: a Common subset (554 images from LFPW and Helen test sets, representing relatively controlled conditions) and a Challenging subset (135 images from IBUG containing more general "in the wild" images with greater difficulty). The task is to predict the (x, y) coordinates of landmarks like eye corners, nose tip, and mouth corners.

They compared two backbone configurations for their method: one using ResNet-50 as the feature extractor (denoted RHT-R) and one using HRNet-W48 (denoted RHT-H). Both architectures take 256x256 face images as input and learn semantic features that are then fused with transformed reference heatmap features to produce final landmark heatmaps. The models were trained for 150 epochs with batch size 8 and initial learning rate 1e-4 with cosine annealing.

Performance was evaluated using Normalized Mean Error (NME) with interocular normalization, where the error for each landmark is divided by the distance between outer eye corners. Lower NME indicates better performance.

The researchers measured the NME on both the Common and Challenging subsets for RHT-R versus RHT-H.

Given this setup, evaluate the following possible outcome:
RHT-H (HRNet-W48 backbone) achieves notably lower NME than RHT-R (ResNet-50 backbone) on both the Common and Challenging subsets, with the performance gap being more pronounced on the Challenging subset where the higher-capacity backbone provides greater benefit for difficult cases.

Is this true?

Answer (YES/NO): NO